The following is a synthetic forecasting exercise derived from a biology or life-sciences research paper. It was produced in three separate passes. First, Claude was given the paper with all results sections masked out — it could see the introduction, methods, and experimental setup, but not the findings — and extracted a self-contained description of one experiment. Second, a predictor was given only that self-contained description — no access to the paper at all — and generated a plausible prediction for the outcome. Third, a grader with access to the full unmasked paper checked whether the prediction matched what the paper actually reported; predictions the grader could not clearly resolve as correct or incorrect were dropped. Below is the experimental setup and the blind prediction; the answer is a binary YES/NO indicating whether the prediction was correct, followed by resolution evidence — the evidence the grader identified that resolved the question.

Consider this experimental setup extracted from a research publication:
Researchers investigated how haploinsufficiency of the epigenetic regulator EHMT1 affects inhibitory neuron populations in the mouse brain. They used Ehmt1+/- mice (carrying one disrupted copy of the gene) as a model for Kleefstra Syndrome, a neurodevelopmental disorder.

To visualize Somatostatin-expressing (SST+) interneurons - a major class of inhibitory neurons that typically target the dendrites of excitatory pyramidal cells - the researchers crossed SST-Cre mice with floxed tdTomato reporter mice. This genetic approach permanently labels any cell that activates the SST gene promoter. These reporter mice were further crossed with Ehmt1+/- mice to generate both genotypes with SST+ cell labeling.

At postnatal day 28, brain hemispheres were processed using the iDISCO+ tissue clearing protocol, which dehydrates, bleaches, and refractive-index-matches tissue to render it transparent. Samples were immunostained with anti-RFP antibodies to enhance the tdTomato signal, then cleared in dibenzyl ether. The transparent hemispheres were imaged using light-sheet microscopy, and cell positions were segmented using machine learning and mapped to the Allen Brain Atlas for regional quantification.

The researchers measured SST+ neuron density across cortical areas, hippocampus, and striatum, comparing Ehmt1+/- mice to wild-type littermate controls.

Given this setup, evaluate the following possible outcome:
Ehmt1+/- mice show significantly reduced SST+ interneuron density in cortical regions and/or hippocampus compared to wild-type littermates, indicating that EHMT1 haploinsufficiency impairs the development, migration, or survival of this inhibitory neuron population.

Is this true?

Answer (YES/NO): YES